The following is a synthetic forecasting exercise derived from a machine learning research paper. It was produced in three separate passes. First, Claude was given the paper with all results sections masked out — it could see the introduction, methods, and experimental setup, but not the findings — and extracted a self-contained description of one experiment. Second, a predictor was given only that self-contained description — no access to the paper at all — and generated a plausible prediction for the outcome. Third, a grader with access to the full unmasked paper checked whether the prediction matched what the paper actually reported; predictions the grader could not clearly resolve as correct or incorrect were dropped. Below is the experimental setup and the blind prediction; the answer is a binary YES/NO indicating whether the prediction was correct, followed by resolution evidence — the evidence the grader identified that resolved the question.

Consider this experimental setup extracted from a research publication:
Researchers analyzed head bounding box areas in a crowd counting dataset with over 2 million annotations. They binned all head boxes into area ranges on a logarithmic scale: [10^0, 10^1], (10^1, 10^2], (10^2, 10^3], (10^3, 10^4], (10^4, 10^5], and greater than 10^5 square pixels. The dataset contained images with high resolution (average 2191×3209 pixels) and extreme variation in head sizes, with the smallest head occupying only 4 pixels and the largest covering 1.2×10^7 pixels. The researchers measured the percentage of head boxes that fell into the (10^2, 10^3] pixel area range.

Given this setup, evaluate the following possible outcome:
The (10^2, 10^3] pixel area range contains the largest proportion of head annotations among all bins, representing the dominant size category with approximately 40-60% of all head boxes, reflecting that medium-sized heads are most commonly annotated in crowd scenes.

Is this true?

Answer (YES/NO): YES